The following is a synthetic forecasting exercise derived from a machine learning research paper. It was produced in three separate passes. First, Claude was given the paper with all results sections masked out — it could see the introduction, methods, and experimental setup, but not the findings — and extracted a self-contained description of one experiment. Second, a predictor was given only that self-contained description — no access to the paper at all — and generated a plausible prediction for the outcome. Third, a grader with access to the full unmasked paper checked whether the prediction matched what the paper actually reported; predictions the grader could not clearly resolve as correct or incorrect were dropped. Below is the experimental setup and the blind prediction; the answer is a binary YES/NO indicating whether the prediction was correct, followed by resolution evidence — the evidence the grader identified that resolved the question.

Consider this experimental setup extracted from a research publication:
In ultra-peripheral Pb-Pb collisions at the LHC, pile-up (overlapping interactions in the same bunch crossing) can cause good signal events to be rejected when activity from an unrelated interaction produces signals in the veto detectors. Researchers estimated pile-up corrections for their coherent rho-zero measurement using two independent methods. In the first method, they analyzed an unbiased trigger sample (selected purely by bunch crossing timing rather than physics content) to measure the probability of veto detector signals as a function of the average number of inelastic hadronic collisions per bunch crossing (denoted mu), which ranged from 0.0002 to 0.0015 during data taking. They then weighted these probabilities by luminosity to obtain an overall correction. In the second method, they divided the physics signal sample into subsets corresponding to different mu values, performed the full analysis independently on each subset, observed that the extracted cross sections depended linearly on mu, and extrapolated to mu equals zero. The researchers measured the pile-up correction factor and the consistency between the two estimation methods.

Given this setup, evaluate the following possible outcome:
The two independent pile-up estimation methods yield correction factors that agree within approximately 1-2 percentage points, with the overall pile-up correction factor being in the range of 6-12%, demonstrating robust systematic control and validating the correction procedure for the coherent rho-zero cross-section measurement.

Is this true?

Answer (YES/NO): NO